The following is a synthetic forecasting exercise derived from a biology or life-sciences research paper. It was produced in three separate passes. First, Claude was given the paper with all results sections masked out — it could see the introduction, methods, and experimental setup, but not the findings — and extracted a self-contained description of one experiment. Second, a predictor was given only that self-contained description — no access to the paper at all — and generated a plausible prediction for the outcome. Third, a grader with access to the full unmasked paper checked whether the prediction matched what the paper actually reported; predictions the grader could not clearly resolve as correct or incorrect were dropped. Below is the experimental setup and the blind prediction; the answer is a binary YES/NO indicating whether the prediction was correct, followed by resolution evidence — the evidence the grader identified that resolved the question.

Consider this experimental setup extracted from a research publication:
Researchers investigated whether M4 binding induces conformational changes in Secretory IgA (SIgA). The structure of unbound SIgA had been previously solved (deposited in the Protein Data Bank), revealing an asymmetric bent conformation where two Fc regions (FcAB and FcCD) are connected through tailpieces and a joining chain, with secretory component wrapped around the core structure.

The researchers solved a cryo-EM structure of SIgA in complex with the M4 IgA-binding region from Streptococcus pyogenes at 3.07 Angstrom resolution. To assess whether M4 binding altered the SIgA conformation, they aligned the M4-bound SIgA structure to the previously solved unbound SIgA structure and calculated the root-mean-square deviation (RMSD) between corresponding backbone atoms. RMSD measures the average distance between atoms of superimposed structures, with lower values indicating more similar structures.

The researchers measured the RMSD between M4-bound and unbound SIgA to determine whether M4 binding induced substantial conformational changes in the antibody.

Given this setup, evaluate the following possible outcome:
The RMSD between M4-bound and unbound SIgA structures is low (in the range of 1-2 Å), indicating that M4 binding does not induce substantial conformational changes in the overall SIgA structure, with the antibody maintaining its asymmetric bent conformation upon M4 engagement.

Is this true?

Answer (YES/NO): NO